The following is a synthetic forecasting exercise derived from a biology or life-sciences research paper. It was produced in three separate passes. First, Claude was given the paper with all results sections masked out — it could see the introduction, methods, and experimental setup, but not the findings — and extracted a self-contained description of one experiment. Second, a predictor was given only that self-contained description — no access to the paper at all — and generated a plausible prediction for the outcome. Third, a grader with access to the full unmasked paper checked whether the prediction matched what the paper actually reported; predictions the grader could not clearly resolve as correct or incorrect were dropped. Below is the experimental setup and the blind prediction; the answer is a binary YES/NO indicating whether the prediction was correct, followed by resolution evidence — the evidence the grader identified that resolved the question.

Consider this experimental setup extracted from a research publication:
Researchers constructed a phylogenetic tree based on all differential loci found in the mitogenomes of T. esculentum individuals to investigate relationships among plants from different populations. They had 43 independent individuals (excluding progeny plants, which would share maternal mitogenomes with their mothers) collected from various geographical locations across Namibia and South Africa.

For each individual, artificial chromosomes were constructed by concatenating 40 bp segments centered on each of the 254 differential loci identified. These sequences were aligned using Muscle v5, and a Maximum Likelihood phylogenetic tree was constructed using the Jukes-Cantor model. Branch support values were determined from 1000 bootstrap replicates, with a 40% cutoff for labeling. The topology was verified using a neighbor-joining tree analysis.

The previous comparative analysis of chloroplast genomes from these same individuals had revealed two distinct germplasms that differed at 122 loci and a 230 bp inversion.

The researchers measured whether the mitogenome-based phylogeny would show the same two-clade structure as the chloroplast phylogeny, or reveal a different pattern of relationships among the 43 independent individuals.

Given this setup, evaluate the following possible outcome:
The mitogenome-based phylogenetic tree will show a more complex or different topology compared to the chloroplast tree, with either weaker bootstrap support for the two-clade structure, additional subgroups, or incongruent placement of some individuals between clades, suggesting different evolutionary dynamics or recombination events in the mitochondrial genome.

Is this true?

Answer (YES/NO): NO